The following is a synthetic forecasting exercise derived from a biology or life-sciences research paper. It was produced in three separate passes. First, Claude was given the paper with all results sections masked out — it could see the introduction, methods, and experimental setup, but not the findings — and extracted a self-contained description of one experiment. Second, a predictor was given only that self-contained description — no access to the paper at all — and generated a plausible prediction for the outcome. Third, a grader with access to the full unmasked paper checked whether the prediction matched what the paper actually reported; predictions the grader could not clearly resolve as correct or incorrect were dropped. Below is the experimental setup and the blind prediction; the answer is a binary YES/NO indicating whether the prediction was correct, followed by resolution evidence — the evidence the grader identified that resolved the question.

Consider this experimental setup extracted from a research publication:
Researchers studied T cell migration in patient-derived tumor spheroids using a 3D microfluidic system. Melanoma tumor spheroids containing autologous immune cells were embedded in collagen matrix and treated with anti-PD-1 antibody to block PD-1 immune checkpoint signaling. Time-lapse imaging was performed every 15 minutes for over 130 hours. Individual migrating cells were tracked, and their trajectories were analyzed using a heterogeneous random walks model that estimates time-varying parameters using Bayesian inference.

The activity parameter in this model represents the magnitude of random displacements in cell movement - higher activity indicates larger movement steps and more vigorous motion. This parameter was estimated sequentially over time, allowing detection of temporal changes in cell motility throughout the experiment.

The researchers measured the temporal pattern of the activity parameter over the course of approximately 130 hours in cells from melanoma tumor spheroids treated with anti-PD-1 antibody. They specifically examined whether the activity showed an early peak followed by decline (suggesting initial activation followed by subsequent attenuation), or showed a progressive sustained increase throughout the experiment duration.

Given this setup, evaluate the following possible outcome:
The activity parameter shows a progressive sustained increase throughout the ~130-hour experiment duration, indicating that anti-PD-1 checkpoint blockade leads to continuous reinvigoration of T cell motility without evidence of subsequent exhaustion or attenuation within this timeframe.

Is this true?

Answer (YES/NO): NO